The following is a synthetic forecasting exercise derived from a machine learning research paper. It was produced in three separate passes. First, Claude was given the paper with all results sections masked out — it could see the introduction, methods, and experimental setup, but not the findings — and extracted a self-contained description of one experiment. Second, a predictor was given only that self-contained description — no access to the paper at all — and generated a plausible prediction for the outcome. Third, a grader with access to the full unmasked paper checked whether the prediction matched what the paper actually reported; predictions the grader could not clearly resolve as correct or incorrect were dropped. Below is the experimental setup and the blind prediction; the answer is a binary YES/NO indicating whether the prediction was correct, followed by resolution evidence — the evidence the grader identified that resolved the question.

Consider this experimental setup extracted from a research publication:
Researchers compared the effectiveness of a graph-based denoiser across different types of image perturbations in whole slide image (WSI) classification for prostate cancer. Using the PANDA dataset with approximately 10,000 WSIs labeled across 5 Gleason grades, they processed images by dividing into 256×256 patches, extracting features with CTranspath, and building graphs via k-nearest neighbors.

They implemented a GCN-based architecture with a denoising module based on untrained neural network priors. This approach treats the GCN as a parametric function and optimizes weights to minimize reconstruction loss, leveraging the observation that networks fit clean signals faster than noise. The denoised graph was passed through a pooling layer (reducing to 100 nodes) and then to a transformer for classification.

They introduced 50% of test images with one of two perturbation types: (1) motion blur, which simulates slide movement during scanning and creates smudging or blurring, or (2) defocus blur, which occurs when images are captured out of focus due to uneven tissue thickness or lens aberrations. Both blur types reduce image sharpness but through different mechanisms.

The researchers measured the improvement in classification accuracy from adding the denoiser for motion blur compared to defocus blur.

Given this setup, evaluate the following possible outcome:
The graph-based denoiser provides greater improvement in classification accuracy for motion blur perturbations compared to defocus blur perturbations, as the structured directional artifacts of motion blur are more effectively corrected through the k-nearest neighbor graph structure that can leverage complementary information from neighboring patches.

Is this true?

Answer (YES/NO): YES